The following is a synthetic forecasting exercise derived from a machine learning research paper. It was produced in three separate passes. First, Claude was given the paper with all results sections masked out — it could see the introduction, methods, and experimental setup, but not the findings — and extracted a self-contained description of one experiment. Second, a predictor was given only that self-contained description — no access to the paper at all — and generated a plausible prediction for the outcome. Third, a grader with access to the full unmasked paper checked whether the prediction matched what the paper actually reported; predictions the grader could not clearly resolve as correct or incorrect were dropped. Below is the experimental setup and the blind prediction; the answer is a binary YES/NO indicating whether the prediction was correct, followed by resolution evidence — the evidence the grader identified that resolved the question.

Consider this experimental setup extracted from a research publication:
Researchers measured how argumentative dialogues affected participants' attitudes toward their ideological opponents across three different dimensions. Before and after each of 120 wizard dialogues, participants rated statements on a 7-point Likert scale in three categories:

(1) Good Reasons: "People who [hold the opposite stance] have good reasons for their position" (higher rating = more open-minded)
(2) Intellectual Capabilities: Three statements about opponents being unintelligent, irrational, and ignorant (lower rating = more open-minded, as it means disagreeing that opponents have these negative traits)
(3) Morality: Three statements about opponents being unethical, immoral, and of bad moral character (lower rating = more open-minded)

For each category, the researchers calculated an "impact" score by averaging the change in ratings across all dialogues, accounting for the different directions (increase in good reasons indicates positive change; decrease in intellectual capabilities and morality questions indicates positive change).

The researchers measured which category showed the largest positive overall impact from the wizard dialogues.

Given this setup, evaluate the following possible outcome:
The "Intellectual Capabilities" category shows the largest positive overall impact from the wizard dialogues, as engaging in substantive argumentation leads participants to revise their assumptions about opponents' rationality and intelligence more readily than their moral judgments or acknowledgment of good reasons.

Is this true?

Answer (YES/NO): NO